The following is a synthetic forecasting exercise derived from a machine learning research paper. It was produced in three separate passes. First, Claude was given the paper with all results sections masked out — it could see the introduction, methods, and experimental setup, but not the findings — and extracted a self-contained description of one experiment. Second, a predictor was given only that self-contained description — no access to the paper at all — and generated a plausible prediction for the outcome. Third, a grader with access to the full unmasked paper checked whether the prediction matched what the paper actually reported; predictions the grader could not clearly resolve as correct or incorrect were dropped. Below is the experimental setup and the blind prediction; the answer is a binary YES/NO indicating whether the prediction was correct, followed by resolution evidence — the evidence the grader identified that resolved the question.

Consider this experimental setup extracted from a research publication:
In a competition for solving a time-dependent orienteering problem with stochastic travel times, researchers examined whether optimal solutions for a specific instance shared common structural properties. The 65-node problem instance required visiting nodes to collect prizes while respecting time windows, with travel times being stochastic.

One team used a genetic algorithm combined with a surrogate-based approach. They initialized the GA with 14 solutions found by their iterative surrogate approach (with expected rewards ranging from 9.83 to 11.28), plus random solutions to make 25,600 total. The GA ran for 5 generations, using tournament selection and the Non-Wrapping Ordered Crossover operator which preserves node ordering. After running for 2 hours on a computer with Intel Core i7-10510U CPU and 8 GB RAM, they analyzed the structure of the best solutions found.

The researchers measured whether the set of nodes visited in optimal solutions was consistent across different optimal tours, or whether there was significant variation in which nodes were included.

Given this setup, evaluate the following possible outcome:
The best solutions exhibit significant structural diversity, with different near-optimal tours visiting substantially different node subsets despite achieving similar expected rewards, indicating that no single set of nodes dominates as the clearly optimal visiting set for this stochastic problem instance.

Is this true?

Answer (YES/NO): NO